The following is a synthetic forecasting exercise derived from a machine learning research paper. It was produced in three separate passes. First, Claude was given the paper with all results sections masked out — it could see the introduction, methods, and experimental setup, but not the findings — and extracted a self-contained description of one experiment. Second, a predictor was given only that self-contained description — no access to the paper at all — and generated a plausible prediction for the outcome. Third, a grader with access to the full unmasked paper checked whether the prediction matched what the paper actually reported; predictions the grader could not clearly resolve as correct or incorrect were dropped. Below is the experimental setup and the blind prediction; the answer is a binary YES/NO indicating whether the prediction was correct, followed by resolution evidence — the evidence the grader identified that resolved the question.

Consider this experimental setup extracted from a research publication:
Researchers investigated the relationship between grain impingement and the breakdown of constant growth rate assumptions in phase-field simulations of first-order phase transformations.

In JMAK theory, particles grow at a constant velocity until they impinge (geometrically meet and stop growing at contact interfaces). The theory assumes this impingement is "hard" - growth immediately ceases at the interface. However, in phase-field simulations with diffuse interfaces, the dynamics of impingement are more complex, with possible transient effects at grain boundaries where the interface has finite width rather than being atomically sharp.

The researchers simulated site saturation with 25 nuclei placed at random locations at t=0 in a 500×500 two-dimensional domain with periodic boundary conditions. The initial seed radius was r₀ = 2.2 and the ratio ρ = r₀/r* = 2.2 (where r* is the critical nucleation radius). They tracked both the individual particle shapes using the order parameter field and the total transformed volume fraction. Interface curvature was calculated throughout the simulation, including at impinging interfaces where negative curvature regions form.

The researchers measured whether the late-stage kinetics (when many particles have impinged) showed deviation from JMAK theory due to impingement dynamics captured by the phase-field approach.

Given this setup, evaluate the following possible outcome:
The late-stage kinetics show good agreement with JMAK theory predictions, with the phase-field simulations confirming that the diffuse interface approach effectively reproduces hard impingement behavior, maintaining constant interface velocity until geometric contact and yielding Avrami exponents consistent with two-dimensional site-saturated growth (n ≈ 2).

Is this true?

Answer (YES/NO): YES